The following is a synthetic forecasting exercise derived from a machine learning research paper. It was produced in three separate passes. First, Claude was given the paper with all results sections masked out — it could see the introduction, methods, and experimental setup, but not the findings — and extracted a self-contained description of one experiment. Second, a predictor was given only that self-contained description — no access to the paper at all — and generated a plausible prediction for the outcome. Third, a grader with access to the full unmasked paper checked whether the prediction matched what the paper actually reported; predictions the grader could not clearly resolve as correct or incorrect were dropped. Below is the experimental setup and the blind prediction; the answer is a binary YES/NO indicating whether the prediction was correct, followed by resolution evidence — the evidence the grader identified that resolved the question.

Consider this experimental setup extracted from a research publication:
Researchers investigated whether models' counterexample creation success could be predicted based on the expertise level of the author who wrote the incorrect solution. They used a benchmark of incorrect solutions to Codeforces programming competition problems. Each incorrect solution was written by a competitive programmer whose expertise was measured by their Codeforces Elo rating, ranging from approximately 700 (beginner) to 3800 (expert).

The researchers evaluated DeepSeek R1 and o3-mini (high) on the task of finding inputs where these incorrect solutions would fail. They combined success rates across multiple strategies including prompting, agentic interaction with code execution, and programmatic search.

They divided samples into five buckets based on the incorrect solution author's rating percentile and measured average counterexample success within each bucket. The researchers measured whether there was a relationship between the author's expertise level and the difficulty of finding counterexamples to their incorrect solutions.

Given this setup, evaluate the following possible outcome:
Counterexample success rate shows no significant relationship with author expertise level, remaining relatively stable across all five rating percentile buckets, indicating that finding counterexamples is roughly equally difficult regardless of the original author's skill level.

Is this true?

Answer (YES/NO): YES